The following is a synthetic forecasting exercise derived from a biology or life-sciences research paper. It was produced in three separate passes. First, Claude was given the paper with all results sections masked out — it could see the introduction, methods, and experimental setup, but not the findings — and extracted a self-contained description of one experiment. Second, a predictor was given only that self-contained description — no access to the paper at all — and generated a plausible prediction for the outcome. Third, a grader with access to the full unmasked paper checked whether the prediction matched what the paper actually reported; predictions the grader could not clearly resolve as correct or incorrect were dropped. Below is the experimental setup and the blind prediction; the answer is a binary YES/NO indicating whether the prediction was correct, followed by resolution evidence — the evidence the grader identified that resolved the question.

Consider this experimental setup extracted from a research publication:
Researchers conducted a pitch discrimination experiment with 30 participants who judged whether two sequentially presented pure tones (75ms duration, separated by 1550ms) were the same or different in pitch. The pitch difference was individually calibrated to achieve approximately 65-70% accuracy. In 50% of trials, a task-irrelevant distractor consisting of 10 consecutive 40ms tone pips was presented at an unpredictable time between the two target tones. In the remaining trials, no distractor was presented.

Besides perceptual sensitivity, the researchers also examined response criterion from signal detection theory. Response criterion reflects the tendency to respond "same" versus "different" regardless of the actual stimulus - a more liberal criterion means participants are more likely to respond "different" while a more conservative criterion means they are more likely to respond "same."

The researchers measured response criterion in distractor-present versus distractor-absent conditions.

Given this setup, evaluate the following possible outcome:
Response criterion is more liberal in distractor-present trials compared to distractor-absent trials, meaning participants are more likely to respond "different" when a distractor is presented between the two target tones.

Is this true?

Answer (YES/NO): NO